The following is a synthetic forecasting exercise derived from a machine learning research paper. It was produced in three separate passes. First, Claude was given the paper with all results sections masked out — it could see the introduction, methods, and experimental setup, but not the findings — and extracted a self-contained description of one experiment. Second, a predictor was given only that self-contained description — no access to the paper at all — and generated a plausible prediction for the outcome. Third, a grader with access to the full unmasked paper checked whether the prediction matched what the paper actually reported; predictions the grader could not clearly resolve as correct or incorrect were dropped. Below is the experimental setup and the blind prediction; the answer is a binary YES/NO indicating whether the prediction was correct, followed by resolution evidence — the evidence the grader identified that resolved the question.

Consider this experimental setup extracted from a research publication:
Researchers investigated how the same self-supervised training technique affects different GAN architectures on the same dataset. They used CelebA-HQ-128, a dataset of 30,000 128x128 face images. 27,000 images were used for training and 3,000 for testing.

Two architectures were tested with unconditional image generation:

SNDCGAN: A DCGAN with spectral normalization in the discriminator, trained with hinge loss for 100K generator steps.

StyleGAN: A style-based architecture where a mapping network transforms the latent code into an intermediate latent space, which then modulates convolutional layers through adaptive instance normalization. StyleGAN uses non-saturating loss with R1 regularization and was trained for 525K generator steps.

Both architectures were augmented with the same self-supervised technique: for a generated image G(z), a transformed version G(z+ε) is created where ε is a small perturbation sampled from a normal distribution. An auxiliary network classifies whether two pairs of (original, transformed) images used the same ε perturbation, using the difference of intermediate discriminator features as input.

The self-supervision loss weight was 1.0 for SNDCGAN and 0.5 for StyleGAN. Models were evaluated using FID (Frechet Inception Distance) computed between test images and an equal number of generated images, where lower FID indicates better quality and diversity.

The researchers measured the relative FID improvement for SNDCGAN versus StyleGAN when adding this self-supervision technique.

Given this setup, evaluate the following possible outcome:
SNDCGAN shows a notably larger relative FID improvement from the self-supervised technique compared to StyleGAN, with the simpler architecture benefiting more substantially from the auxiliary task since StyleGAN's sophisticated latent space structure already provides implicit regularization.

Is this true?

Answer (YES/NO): YES